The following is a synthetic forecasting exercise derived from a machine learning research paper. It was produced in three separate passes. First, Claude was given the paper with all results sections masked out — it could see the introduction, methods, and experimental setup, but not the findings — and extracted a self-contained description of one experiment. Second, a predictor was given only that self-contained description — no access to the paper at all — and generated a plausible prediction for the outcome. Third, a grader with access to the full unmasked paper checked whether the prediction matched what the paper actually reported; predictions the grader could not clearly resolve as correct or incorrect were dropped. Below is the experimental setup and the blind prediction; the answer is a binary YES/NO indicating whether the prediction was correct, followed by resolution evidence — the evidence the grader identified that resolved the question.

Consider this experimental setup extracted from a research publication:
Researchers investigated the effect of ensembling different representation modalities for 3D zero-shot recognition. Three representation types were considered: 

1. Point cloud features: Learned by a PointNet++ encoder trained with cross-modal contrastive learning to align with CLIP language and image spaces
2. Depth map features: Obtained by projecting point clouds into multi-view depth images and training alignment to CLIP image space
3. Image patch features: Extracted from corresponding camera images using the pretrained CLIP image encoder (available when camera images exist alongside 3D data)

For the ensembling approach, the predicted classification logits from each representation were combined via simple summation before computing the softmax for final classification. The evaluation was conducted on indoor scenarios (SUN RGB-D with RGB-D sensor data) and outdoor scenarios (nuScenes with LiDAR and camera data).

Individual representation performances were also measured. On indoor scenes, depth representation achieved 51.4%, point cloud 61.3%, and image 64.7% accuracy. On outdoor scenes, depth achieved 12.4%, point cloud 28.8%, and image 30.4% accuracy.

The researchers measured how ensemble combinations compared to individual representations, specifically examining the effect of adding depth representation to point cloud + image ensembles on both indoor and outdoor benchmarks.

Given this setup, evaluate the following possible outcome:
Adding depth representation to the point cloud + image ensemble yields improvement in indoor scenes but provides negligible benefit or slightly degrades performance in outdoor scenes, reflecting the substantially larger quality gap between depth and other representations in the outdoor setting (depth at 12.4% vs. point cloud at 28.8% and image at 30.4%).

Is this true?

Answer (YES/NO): YES